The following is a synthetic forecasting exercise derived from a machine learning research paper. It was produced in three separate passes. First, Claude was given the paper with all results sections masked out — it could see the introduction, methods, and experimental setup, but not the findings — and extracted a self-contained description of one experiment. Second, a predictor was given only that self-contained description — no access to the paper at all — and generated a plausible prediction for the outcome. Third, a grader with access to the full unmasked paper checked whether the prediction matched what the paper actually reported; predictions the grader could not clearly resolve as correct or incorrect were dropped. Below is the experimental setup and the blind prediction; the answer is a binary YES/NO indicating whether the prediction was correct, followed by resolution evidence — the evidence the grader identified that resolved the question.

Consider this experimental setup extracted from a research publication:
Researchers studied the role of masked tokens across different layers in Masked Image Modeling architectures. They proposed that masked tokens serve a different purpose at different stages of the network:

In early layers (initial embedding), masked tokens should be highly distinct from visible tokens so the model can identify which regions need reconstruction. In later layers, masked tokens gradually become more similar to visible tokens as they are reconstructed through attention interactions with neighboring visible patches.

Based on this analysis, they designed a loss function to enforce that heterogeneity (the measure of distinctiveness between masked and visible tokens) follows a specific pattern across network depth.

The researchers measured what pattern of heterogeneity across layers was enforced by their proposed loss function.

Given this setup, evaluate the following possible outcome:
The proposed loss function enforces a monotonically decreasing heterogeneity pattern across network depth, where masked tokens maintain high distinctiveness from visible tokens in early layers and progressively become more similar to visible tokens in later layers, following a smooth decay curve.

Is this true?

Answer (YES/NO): YES